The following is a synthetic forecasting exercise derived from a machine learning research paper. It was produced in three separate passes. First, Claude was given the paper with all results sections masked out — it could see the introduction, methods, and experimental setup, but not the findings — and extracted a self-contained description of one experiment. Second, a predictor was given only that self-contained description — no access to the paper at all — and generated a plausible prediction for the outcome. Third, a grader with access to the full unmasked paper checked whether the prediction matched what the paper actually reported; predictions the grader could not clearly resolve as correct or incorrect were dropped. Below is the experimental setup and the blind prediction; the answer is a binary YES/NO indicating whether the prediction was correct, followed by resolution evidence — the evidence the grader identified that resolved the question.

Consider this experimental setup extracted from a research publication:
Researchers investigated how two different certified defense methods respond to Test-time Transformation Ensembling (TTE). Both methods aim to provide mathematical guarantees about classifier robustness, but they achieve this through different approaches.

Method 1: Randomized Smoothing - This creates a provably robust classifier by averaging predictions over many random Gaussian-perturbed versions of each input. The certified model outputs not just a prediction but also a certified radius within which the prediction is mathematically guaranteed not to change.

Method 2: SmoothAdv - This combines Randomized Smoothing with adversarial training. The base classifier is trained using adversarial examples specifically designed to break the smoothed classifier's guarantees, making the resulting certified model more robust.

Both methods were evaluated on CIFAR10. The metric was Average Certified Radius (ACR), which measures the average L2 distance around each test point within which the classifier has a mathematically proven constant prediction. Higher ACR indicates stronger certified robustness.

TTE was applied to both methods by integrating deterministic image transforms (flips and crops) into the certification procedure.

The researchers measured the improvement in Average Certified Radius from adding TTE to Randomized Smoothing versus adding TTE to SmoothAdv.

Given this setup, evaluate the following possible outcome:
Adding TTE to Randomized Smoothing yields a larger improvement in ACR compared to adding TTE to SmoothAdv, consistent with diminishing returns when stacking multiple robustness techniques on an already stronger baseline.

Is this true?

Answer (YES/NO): YES